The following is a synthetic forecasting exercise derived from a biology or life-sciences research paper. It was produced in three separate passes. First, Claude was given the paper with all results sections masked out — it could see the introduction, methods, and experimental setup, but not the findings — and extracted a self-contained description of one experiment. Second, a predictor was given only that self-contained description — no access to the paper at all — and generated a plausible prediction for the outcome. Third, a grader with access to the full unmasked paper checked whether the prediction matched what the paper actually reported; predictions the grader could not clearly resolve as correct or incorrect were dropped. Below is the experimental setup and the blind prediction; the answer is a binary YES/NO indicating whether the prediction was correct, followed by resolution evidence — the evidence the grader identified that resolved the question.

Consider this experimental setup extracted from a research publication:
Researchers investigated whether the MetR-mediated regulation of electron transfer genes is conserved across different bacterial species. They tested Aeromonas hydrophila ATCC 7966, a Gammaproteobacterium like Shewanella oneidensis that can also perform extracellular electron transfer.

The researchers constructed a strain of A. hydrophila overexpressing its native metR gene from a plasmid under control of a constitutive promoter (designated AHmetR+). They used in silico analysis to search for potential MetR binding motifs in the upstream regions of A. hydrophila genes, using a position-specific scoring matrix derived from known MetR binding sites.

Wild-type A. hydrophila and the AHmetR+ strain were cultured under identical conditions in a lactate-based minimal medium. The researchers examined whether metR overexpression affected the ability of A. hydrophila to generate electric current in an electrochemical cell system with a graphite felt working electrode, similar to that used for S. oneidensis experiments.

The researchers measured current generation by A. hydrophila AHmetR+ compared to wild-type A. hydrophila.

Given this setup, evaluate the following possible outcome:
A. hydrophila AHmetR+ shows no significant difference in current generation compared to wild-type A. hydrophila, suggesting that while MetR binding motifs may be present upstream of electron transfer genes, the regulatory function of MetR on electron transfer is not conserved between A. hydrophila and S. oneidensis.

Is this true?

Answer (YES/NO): NO